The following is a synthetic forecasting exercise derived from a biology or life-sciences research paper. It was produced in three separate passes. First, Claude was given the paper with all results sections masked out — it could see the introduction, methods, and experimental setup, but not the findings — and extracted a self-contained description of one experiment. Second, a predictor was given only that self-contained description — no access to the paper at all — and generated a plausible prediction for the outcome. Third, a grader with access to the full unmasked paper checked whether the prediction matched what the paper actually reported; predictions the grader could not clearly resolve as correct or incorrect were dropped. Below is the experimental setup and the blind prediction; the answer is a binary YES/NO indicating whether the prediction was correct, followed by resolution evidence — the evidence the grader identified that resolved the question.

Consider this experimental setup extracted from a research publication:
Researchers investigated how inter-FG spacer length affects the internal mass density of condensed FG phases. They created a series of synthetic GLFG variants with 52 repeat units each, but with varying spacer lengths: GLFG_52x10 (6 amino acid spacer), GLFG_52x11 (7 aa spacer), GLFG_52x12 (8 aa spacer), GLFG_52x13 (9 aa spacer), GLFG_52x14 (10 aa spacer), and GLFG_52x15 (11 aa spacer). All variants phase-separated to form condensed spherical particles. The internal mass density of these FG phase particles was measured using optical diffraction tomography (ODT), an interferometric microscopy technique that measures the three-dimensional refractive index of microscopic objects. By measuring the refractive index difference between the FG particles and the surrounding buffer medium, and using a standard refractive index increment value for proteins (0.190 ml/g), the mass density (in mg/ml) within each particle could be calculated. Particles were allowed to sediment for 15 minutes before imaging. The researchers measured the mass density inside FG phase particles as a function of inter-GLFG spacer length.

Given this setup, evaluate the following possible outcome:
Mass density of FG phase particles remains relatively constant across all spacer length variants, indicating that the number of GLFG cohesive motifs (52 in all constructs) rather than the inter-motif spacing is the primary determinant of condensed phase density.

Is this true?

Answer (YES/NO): NO